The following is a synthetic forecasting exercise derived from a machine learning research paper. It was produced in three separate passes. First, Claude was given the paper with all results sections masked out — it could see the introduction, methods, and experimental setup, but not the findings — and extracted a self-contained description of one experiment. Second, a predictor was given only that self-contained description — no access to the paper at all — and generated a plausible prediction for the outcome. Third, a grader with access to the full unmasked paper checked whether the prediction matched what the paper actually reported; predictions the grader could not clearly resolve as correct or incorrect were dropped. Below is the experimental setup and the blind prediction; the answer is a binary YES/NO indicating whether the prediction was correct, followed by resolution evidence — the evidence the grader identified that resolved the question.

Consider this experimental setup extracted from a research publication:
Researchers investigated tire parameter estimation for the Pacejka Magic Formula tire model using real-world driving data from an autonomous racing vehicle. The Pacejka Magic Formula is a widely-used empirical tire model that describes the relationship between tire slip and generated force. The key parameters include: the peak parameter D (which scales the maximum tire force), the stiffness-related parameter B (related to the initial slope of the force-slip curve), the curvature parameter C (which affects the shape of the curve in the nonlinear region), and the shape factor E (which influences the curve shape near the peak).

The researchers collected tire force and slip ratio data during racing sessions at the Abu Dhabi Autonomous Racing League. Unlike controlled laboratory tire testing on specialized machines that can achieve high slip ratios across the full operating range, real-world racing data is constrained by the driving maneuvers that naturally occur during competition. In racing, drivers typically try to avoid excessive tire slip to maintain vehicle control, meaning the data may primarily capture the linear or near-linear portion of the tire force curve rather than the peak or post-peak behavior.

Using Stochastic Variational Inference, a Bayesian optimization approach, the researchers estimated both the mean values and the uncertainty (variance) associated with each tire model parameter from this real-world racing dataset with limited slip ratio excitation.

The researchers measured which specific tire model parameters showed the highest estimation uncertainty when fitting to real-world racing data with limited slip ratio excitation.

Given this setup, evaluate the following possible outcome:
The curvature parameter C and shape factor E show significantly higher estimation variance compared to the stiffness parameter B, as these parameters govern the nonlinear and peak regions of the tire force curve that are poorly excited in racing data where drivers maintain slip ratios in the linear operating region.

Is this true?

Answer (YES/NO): NO